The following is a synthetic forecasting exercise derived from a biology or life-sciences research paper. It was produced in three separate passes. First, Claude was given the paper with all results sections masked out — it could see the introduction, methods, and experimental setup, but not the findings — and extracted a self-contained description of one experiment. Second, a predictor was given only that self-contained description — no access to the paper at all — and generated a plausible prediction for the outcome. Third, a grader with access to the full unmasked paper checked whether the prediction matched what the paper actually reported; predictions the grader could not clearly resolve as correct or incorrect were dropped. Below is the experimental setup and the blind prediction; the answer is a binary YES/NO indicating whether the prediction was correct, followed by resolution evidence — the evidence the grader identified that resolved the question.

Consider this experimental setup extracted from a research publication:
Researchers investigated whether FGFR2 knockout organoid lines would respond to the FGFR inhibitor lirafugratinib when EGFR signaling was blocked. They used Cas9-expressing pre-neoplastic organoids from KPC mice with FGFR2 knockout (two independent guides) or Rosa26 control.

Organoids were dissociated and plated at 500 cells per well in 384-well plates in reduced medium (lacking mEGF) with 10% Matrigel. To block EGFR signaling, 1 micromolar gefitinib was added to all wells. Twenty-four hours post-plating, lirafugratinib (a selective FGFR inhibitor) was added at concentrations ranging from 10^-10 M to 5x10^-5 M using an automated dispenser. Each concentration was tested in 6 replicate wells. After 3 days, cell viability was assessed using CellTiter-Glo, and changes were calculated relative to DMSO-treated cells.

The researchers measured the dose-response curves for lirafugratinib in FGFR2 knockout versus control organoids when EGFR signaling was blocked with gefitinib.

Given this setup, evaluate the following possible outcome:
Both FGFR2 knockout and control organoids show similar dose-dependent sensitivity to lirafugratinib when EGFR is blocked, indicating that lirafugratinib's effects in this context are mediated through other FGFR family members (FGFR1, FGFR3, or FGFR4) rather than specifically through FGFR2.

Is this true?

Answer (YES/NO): NO